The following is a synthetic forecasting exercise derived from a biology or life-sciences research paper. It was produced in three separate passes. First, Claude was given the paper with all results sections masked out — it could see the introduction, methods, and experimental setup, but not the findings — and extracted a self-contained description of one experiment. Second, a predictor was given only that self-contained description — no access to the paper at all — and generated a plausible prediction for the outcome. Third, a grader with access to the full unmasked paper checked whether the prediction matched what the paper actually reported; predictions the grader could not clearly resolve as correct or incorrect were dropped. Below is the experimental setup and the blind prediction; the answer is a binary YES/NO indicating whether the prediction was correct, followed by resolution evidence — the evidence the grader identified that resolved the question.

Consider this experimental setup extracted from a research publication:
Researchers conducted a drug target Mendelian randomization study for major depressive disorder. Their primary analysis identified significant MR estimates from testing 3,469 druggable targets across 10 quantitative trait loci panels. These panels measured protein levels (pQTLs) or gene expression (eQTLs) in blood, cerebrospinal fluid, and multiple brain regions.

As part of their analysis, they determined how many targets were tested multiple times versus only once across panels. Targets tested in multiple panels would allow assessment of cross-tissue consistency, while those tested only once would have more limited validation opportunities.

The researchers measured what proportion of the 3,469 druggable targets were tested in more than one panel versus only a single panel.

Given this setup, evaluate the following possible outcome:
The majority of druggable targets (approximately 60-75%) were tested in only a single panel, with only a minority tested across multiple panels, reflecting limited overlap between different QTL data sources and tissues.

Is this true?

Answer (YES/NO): NO